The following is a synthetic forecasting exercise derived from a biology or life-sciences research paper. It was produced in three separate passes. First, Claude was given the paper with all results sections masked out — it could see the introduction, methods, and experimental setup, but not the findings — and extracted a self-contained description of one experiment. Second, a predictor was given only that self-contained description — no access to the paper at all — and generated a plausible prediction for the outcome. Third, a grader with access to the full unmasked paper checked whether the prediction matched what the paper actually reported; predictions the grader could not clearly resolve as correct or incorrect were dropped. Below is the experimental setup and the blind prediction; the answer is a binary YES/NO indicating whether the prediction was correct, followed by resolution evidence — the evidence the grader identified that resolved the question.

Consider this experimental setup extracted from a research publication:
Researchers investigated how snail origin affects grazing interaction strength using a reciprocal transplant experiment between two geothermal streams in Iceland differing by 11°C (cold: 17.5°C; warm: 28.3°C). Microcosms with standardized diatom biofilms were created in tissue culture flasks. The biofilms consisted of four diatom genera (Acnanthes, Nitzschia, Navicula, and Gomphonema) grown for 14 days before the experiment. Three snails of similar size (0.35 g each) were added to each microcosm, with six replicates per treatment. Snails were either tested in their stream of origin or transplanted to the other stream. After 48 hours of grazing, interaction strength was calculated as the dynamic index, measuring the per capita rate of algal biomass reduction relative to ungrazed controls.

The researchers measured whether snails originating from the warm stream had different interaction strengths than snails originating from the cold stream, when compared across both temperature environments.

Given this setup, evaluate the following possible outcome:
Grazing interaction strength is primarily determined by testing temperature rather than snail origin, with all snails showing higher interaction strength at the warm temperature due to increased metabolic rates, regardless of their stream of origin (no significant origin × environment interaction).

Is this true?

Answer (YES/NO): NO